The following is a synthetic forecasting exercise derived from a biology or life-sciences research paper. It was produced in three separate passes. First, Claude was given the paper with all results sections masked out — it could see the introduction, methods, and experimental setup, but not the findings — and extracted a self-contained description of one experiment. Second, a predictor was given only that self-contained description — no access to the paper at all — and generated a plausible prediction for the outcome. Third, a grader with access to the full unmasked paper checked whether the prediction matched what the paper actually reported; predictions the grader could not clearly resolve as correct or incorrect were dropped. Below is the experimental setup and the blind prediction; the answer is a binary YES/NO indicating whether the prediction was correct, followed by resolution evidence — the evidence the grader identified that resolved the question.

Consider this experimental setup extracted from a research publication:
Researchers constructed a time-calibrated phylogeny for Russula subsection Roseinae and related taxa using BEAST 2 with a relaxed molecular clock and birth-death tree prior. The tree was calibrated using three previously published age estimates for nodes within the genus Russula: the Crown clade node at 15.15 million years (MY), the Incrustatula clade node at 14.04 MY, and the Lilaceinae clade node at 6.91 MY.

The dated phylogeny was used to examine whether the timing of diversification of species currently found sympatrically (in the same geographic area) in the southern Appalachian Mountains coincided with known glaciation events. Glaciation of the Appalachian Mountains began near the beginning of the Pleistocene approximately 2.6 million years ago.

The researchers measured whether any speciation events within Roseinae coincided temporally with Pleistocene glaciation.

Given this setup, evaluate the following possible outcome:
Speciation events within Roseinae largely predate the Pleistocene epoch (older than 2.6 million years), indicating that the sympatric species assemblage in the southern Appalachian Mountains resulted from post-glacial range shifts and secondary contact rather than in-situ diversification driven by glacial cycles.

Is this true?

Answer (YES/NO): NO